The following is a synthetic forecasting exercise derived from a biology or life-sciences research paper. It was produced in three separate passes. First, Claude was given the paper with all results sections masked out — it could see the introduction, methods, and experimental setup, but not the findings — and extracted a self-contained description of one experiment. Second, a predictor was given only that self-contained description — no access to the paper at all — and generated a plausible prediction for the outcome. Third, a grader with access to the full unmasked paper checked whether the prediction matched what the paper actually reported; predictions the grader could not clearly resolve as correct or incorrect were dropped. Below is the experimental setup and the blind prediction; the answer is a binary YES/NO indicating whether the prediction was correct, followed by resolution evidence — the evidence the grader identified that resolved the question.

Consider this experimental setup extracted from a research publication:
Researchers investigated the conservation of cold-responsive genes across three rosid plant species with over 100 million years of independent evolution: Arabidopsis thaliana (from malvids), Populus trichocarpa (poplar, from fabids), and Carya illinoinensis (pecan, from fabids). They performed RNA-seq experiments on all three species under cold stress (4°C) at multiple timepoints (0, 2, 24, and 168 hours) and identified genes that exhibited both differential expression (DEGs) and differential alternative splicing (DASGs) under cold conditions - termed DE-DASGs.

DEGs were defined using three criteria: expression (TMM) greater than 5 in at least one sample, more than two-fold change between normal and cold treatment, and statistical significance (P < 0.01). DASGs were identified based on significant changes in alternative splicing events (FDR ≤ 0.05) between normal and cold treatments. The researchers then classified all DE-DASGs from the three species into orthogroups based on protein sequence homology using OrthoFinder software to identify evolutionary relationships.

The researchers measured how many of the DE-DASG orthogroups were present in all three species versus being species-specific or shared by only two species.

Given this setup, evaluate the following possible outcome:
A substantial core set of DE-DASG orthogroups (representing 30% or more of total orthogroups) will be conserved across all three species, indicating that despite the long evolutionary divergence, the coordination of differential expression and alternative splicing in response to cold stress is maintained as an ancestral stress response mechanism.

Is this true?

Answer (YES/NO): NO